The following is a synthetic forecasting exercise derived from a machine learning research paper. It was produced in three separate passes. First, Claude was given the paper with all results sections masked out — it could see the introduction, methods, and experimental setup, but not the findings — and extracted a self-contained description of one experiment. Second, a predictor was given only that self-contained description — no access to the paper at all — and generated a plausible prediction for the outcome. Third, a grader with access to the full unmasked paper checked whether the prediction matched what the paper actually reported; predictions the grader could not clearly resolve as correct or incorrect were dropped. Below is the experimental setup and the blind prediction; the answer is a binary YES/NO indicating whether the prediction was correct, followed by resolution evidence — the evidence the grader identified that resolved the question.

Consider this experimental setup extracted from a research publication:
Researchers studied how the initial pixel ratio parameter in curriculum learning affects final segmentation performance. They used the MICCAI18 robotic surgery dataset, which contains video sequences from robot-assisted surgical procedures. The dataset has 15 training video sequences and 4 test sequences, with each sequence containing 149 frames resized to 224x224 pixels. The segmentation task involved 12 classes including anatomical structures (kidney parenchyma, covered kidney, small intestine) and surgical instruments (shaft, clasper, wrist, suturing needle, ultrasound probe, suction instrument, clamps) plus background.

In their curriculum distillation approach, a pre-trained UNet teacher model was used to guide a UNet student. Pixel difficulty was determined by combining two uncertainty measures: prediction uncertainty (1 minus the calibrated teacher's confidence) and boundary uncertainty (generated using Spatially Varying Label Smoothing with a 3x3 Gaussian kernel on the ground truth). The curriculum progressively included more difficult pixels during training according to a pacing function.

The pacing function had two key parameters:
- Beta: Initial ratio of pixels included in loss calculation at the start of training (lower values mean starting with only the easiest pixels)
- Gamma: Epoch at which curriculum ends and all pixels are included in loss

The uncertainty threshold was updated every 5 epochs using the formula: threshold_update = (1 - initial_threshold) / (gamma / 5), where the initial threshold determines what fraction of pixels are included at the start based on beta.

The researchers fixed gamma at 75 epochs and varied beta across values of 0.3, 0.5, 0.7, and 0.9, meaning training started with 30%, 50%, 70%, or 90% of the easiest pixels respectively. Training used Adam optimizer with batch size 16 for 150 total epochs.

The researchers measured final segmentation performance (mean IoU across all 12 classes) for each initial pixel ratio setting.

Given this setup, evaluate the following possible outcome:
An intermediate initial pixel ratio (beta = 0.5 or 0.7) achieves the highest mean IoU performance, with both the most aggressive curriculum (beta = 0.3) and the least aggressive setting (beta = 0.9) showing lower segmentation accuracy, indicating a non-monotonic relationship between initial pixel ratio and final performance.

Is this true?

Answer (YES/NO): NO